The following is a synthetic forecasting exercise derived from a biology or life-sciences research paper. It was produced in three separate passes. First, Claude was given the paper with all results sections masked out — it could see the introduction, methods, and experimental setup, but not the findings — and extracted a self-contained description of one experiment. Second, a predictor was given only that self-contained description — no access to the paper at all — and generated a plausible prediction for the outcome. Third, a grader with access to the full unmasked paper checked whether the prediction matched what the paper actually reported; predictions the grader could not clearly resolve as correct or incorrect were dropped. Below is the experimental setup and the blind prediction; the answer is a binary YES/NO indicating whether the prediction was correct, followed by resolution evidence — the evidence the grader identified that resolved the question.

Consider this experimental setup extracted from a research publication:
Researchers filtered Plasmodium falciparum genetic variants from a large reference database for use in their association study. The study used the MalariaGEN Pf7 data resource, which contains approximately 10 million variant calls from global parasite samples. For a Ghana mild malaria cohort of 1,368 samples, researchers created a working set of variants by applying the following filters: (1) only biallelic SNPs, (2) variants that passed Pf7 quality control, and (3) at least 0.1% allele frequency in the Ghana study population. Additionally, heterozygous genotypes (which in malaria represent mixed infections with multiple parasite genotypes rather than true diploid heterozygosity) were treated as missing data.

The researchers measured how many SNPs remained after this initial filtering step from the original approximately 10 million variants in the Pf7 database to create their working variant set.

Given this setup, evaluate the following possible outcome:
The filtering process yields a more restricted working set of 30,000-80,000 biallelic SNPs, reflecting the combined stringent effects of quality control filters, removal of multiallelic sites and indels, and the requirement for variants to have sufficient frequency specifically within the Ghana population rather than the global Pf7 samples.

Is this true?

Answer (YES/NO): NO